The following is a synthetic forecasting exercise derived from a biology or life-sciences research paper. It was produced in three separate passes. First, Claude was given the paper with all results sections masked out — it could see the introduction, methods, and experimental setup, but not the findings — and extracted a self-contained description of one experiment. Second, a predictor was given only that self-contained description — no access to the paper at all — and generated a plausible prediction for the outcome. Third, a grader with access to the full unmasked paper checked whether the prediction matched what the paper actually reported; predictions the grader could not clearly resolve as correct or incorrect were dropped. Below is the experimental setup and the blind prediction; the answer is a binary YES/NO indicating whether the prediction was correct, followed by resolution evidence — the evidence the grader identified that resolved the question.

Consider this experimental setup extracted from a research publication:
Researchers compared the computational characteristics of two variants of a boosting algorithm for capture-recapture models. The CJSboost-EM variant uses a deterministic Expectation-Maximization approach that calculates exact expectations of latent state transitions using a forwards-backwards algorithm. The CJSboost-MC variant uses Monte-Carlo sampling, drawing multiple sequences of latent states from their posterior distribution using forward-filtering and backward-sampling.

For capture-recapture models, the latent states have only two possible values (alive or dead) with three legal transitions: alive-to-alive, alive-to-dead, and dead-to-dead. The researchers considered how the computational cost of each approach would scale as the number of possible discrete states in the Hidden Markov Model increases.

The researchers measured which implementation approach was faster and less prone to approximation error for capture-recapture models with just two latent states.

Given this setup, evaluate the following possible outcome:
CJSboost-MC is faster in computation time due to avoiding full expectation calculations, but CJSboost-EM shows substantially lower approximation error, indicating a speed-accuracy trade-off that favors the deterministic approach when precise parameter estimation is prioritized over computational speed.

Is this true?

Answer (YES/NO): NO